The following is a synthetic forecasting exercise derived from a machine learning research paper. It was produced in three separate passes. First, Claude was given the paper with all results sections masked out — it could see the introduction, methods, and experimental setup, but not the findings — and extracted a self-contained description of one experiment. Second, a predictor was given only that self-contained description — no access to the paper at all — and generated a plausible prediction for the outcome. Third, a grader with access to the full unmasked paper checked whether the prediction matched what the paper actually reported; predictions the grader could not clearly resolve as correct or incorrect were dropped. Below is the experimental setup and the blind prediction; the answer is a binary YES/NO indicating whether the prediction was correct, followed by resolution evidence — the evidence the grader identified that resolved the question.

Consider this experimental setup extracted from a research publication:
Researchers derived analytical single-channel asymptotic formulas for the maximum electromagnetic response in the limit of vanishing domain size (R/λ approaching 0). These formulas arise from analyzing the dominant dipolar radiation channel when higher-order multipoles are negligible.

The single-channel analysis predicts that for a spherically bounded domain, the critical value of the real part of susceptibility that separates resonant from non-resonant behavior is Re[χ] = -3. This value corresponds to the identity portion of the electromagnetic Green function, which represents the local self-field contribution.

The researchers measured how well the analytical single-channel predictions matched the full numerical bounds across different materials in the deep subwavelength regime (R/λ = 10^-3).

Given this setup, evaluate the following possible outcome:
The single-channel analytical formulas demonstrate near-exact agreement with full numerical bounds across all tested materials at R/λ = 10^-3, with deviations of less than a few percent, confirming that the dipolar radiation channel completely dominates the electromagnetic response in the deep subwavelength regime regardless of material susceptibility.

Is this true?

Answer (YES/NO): NO